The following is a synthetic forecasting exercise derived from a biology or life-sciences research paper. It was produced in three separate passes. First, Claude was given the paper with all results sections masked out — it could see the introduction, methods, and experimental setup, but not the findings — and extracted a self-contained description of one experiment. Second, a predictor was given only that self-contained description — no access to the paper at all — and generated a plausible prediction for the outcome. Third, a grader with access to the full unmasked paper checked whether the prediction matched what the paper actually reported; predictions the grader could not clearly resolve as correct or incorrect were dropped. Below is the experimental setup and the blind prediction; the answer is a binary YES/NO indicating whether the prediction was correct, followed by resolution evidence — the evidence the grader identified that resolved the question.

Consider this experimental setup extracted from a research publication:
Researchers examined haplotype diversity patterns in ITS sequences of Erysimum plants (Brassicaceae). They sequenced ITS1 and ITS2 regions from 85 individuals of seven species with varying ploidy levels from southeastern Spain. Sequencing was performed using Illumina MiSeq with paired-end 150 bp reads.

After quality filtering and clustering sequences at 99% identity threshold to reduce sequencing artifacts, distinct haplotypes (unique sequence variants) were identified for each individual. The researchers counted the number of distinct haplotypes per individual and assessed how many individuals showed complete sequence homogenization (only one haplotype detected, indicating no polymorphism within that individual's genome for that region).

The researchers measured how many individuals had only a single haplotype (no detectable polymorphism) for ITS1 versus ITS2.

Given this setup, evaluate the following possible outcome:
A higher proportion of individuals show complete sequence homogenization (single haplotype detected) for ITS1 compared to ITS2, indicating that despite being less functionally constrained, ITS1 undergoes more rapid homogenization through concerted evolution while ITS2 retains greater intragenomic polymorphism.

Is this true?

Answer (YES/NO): NO